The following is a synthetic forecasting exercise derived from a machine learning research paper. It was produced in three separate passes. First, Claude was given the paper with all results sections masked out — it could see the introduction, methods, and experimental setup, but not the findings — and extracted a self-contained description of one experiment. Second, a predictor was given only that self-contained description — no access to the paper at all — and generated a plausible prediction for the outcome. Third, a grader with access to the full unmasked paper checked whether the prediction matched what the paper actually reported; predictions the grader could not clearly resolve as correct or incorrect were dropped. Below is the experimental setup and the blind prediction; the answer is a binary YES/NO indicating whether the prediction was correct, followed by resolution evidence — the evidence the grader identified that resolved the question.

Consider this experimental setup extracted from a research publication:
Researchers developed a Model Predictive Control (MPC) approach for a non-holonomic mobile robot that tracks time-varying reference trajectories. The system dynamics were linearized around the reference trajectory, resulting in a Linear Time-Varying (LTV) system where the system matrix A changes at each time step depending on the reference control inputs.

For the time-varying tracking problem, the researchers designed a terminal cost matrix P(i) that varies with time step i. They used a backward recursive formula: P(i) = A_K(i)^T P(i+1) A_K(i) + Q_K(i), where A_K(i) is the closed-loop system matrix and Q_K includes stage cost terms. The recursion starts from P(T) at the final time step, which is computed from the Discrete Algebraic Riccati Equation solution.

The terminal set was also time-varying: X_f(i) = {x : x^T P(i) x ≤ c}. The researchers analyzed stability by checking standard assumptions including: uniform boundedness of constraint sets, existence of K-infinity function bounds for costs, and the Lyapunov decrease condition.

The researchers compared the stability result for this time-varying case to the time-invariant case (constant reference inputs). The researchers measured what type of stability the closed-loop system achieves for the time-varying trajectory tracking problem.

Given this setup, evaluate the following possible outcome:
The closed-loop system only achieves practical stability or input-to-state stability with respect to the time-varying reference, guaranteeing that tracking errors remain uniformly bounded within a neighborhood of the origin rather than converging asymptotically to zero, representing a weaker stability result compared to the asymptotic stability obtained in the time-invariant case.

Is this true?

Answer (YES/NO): NO